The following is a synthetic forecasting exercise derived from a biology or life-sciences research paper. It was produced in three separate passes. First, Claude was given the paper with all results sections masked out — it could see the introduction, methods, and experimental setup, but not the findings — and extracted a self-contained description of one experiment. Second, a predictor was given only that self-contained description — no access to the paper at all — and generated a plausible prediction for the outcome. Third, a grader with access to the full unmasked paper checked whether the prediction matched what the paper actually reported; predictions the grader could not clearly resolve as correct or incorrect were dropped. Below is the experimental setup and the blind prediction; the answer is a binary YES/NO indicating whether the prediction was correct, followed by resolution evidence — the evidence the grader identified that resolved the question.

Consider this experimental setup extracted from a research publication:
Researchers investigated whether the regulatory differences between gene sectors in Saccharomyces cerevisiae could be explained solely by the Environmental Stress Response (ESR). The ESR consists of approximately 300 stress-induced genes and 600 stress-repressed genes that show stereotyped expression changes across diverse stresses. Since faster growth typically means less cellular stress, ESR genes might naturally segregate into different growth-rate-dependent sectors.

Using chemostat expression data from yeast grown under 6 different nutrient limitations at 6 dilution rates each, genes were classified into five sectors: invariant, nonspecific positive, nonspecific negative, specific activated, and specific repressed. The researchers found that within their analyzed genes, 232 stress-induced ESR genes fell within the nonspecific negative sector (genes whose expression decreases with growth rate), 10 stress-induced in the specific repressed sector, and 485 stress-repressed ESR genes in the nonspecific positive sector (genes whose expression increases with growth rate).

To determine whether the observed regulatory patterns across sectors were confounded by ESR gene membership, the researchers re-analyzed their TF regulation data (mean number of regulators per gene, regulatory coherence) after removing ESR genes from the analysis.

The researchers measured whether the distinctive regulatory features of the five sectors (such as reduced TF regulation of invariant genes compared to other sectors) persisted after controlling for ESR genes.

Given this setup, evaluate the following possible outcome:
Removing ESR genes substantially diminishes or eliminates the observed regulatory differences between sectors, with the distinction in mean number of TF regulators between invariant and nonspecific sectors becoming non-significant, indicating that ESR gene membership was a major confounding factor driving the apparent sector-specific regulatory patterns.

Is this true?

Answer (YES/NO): NO